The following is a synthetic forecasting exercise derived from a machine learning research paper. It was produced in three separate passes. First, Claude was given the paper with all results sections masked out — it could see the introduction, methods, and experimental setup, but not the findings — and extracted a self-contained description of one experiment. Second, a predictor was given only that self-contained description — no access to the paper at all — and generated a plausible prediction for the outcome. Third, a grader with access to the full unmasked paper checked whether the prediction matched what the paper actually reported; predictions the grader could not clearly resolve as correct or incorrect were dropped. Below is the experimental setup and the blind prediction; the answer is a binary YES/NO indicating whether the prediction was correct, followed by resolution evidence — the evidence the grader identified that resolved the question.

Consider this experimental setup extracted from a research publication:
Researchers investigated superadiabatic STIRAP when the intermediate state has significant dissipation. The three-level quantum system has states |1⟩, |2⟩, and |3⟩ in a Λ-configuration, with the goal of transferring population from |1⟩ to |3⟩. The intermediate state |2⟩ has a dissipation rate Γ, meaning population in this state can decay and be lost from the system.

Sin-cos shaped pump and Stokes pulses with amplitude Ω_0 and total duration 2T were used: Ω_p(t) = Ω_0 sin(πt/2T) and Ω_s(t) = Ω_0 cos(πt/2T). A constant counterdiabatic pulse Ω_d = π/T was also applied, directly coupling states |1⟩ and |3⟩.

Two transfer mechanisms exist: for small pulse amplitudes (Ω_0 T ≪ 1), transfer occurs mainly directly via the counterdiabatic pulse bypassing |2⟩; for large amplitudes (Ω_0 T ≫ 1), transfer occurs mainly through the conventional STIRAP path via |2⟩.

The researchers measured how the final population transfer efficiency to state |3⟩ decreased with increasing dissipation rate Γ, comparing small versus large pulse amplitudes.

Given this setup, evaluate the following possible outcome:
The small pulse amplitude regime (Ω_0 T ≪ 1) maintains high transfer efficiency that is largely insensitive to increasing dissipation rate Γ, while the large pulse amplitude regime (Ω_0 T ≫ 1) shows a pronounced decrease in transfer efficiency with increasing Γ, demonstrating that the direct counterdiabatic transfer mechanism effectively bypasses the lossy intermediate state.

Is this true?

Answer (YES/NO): NO